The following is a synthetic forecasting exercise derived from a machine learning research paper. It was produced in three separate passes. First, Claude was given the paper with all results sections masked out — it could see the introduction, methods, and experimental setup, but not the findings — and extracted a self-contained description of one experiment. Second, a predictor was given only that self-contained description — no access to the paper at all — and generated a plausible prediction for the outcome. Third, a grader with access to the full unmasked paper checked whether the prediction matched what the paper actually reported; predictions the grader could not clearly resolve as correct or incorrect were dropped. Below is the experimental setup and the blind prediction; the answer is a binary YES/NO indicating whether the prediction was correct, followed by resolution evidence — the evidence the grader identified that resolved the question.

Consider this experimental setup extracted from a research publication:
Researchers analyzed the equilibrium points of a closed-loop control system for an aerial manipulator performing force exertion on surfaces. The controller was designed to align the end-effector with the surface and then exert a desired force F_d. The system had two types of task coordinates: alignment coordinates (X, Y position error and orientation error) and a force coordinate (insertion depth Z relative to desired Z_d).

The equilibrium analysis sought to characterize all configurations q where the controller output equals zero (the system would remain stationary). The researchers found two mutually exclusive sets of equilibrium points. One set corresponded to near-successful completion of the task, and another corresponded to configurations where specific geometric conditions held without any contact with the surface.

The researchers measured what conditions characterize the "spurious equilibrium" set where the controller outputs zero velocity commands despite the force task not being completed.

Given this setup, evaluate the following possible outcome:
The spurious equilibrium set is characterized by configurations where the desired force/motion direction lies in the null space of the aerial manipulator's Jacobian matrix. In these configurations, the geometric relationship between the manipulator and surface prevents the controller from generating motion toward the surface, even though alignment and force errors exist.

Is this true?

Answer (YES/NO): NO